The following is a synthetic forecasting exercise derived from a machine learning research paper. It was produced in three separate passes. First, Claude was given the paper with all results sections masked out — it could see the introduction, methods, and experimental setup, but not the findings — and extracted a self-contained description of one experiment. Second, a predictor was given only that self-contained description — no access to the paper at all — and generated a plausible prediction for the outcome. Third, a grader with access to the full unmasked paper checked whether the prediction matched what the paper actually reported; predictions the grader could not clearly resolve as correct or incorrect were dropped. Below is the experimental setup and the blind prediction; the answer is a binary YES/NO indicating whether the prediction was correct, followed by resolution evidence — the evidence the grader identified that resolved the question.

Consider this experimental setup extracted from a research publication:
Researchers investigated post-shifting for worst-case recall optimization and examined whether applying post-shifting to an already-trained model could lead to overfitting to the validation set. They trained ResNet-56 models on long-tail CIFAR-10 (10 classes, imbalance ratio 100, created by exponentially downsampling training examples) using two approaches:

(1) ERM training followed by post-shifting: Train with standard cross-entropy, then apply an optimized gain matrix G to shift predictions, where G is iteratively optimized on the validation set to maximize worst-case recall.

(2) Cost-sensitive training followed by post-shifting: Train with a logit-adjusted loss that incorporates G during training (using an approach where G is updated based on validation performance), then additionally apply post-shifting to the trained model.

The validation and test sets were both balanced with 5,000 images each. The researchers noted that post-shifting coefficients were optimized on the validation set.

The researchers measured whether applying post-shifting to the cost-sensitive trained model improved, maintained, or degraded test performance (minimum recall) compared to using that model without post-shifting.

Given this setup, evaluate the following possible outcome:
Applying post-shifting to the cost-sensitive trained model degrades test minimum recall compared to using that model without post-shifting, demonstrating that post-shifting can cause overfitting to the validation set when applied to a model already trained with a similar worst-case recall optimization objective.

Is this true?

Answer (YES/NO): YES